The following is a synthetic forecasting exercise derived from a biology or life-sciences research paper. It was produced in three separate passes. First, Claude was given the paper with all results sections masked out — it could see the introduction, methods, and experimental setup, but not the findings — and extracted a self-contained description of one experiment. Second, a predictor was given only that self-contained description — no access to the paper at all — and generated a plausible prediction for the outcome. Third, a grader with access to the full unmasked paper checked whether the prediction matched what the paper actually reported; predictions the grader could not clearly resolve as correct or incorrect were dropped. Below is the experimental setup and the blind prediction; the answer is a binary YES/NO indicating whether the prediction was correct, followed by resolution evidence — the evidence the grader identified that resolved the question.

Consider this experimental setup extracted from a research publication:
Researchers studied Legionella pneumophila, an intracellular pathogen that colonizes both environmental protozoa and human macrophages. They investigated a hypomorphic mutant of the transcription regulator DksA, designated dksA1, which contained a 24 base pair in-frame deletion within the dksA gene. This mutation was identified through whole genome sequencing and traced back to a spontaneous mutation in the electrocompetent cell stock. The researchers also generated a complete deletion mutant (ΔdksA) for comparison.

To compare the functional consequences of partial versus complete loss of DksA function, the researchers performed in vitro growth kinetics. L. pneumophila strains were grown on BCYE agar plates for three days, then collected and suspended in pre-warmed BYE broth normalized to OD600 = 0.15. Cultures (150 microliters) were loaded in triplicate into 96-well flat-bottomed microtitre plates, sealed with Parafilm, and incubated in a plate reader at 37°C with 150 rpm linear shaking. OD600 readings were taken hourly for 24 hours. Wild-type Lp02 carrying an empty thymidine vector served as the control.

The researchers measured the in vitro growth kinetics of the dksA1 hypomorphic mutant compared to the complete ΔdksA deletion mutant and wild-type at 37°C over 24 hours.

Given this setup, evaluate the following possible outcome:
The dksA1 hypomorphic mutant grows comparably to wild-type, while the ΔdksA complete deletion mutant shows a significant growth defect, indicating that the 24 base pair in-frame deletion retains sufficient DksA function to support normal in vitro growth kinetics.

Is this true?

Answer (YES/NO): NO